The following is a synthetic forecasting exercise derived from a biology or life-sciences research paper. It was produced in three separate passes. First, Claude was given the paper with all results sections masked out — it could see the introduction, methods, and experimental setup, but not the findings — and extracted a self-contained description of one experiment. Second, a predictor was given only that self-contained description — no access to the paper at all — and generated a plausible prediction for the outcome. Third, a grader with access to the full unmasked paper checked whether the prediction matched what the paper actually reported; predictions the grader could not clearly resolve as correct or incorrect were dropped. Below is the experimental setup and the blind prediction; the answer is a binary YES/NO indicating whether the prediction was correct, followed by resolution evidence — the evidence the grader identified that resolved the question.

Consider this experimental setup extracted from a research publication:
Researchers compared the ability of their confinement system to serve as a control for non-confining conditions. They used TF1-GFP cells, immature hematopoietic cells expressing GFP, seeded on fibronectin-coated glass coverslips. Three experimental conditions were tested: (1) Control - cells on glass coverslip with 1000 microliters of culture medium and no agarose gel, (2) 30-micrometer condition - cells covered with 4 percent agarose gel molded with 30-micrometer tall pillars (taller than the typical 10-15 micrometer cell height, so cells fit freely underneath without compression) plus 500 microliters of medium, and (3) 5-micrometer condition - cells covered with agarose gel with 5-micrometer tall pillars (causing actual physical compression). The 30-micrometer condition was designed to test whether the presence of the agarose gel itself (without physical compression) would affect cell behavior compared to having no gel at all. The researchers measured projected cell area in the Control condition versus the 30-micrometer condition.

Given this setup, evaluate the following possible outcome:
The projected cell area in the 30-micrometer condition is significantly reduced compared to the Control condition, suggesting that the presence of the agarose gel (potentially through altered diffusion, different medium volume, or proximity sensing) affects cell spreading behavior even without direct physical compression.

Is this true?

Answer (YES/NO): NO